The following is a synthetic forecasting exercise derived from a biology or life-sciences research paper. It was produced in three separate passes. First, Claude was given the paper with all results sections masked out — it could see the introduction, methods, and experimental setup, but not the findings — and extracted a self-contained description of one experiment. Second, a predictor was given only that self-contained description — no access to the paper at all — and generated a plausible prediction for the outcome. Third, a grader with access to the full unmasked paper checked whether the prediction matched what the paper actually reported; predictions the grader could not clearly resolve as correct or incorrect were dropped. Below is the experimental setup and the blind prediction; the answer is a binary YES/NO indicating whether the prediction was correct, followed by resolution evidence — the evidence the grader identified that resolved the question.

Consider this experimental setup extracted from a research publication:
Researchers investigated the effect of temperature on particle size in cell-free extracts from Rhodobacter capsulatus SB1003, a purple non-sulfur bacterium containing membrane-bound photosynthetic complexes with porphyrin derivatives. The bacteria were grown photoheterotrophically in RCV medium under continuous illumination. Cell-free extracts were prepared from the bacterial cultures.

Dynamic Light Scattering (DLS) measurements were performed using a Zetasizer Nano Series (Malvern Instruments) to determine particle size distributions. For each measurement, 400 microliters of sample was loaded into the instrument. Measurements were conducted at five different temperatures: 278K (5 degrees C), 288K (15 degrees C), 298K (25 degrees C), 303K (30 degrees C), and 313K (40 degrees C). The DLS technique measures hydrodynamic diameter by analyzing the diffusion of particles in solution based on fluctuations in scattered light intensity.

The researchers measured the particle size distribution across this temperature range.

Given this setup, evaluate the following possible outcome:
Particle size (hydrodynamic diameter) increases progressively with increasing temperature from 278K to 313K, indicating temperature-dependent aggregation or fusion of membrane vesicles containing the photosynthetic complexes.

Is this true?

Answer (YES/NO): YES